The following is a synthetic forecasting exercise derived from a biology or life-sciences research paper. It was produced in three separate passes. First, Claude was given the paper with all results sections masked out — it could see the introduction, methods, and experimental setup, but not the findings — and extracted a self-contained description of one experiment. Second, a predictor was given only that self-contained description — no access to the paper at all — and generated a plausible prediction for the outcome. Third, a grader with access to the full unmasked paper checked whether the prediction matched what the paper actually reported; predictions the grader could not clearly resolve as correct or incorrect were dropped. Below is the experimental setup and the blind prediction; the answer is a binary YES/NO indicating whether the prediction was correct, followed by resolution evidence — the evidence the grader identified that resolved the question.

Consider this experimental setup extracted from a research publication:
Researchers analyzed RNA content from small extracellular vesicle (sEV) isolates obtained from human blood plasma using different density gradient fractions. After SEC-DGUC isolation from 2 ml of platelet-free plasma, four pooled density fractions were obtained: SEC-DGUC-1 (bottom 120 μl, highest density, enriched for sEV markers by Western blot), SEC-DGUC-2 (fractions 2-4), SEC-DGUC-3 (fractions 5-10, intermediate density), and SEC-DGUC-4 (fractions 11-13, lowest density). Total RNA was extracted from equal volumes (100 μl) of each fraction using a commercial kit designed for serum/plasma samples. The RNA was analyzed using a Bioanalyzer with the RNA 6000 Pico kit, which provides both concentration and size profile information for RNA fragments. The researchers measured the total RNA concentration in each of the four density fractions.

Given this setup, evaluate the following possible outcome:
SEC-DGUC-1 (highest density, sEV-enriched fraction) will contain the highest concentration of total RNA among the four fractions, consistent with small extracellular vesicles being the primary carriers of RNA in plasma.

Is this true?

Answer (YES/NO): YES